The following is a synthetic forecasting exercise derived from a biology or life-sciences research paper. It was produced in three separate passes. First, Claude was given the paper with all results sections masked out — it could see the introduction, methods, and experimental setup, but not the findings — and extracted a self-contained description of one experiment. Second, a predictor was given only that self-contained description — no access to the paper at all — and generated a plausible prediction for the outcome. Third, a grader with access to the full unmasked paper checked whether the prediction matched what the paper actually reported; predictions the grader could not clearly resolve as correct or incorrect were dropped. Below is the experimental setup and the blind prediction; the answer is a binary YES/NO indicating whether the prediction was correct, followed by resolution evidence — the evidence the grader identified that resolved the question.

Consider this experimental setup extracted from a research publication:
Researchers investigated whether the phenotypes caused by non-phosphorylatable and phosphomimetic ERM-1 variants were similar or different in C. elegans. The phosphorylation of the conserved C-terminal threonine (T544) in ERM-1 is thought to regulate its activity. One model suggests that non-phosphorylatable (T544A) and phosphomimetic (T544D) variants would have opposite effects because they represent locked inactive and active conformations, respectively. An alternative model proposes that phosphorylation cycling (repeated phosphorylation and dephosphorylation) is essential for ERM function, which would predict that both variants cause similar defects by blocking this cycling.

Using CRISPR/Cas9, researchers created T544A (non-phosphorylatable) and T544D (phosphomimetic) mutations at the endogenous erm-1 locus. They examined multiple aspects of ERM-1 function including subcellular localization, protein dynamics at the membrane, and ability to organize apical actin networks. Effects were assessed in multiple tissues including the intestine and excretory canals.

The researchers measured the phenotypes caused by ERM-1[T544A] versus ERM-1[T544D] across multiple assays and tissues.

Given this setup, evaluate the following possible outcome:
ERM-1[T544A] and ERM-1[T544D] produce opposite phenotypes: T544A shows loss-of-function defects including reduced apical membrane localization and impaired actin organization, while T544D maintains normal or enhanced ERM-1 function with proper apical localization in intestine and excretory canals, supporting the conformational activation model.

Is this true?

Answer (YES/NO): NO